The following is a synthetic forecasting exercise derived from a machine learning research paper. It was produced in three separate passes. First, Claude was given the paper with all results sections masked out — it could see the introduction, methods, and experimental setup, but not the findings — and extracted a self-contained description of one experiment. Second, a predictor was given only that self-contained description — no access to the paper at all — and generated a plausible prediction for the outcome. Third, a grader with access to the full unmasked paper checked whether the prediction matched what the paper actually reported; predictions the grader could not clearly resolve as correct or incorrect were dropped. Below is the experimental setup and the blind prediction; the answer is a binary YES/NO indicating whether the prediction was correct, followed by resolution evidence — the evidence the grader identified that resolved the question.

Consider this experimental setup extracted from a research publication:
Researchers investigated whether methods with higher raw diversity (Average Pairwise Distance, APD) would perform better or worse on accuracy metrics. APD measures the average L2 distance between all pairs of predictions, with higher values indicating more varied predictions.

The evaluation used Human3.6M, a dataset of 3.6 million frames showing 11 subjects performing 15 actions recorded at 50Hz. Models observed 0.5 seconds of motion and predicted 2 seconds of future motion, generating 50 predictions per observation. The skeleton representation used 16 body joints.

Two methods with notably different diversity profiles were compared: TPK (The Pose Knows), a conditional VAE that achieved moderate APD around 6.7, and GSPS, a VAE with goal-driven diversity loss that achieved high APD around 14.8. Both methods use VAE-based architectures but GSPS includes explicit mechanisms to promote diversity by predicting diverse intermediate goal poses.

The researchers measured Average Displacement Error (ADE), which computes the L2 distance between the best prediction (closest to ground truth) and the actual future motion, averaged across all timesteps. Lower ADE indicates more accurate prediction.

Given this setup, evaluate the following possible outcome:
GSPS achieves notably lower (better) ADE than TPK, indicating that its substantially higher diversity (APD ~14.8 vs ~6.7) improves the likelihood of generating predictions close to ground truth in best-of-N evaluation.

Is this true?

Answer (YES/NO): YES